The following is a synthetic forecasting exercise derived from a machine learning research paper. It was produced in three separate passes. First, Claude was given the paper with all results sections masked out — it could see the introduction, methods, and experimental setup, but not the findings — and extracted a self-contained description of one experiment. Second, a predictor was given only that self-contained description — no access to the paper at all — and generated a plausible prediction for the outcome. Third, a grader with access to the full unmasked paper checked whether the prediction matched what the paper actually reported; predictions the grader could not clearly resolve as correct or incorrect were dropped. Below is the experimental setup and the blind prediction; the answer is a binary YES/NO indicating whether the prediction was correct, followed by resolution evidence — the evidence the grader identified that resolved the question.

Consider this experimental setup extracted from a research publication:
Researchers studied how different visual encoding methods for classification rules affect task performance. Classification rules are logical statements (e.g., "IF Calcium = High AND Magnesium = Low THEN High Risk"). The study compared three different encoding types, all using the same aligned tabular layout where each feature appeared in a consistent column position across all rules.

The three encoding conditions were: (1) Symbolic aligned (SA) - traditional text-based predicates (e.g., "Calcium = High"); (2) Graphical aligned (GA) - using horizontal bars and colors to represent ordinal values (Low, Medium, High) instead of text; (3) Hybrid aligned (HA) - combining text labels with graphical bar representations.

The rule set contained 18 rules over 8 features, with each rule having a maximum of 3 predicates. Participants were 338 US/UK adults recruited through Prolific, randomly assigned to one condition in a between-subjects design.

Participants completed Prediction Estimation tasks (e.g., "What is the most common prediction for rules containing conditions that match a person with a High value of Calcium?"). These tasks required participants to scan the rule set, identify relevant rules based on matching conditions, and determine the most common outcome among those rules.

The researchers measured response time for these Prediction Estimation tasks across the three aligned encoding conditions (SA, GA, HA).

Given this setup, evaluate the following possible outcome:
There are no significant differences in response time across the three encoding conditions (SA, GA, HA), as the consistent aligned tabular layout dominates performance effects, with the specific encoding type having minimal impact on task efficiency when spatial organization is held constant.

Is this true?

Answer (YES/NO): NO